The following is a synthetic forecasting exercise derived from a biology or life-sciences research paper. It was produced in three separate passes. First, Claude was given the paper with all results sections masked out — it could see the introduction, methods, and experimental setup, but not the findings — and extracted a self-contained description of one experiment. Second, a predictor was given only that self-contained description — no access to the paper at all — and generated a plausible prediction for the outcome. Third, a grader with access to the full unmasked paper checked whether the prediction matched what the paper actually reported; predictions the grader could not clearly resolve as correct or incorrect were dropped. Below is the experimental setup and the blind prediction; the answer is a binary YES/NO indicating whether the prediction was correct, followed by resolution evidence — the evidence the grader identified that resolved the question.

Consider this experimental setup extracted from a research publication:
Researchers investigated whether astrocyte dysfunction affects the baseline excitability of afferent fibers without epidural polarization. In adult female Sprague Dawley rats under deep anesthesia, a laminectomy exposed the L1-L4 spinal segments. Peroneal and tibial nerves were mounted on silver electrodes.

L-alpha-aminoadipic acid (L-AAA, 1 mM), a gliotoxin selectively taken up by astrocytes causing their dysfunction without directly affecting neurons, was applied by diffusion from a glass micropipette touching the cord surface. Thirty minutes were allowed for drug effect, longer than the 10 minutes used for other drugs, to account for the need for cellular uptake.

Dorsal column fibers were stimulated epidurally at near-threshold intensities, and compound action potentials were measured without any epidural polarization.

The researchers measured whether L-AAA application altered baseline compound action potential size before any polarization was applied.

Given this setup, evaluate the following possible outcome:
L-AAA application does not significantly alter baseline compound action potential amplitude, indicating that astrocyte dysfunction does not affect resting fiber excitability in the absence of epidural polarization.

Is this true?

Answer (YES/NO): NO